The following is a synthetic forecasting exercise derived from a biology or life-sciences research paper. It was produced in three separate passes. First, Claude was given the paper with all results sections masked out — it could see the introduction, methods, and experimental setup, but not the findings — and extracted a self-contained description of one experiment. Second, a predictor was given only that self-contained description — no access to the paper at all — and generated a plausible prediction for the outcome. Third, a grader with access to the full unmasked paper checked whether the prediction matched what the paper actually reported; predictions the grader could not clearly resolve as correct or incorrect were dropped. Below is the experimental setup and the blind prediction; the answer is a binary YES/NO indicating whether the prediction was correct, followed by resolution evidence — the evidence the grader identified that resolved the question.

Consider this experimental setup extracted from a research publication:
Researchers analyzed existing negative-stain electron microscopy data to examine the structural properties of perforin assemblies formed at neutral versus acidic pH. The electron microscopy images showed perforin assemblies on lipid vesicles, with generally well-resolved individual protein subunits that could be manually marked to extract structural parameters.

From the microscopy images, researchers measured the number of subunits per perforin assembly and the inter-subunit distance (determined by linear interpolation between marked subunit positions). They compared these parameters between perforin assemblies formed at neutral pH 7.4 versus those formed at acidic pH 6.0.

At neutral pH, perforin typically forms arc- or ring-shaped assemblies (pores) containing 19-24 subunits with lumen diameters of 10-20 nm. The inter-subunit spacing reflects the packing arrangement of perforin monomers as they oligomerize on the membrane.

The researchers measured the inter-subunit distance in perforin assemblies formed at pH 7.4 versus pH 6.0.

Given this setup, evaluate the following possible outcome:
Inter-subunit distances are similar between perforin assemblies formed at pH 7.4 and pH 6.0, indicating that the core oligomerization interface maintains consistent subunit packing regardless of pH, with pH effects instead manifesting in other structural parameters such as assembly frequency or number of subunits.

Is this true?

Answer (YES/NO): NO